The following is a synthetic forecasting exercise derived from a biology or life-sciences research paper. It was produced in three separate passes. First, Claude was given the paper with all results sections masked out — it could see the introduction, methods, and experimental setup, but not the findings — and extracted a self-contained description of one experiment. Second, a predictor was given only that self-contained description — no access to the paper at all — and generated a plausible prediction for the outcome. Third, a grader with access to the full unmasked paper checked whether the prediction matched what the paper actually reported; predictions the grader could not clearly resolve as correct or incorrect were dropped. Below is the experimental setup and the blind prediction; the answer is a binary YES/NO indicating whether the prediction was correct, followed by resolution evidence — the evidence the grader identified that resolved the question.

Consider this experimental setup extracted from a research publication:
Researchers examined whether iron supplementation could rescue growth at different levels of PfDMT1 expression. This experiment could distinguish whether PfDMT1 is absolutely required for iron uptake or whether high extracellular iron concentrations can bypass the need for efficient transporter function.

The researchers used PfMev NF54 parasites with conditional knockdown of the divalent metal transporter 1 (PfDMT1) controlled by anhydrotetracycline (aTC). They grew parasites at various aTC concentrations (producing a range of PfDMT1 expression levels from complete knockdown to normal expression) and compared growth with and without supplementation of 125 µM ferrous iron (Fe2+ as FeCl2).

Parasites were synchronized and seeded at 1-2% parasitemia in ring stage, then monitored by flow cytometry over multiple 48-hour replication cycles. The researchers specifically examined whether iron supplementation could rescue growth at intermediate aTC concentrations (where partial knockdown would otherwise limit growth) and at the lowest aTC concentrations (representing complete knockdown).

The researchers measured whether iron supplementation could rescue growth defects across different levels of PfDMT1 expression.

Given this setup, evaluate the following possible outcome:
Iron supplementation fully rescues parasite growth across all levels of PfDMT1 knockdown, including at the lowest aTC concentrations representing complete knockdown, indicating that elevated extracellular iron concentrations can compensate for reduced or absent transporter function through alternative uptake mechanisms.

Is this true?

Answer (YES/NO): NO